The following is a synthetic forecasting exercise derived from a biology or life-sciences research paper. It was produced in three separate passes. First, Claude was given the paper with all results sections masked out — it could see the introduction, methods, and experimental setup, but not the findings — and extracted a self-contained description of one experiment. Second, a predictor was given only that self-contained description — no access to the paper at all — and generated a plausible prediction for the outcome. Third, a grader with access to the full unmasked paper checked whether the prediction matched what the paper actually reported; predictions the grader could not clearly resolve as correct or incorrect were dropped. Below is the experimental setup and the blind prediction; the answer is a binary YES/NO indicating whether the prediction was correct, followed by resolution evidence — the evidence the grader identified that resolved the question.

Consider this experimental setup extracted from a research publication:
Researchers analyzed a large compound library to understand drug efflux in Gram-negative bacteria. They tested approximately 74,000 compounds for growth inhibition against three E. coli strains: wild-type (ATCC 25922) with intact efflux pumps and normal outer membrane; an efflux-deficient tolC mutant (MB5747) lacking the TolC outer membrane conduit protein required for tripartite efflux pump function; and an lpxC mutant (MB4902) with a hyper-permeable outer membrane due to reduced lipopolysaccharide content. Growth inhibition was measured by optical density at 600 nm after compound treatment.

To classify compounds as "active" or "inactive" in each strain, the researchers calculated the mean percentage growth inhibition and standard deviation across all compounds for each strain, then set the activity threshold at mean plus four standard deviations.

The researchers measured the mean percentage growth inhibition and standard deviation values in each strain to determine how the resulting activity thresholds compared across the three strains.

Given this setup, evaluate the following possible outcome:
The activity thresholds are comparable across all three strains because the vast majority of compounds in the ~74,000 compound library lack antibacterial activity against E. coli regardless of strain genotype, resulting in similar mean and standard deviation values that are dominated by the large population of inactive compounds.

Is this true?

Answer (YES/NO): NO